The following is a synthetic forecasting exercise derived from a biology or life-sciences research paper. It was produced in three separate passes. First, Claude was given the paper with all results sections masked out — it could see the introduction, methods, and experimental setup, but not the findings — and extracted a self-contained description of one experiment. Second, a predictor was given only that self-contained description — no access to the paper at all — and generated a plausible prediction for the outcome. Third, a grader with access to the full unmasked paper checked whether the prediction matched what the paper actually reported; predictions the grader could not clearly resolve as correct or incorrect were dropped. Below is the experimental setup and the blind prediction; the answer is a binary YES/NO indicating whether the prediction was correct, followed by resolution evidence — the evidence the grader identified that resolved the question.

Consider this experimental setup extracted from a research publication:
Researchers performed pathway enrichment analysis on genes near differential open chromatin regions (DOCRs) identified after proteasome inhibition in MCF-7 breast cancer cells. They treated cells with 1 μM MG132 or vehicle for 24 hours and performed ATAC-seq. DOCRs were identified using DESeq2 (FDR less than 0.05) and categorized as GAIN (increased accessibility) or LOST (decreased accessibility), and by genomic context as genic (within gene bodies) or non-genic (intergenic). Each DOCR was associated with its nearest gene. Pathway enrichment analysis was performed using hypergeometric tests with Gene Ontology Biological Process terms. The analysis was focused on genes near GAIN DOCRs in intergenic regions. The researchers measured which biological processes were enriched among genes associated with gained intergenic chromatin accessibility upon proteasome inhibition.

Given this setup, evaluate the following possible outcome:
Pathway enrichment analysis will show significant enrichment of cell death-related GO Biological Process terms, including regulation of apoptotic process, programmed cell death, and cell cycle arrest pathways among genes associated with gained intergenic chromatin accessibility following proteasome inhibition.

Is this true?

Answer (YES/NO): NO